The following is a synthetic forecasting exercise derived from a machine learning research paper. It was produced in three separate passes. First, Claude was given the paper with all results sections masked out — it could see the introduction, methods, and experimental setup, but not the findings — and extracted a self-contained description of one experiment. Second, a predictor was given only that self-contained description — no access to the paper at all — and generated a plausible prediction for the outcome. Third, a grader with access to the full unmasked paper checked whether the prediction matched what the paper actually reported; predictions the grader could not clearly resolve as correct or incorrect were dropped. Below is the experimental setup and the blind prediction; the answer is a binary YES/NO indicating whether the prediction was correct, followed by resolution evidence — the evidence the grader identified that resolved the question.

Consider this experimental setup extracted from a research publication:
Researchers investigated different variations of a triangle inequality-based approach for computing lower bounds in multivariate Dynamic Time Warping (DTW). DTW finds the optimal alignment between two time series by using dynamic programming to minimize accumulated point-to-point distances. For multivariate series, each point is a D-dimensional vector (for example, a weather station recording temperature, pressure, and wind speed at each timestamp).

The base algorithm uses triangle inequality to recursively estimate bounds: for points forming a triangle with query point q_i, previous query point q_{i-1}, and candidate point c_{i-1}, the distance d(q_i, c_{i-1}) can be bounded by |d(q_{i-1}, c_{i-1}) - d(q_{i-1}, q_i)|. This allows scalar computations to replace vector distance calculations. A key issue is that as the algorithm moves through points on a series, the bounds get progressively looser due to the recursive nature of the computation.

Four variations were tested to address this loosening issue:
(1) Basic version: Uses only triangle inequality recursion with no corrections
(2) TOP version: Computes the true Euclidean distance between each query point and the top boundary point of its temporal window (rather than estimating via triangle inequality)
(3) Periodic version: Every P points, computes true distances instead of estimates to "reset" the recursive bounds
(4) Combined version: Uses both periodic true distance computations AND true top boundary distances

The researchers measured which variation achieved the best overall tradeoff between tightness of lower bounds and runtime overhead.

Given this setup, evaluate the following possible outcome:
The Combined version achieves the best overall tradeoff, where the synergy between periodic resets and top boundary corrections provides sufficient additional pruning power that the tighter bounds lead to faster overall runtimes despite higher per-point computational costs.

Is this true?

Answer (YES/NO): YES